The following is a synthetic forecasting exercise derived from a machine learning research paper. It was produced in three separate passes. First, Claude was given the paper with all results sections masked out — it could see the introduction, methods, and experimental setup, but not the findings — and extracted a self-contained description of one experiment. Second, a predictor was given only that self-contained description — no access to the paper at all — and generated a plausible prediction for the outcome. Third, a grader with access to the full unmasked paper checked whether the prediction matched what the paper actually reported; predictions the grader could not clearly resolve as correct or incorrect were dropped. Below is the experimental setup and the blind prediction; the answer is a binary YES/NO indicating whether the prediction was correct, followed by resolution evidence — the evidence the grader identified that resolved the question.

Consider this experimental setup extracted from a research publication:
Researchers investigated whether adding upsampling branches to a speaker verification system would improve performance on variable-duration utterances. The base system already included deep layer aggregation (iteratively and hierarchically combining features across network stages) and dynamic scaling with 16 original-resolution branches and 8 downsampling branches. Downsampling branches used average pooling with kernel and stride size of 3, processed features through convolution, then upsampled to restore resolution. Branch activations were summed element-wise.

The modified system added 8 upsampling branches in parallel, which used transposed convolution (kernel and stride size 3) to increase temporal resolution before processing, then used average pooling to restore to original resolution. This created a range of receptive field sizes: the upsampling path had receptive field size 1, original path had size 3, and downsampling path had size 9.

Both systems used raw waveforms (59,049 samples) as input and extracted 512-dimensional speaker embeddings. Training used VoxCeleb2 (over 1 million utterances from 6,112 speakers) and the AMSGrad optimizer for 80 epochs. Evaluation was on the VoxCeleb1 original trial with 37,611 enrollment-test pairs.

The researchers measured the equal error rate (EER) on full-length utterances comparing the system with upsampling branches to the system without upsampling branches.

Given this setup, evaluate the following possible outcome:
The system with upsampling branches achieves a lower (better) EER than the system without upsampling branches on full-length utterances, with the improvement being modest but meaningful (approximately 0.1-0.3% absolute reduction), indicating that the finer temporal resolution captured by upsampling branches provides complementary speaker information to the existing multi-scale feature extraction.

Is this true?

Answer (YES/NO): YES